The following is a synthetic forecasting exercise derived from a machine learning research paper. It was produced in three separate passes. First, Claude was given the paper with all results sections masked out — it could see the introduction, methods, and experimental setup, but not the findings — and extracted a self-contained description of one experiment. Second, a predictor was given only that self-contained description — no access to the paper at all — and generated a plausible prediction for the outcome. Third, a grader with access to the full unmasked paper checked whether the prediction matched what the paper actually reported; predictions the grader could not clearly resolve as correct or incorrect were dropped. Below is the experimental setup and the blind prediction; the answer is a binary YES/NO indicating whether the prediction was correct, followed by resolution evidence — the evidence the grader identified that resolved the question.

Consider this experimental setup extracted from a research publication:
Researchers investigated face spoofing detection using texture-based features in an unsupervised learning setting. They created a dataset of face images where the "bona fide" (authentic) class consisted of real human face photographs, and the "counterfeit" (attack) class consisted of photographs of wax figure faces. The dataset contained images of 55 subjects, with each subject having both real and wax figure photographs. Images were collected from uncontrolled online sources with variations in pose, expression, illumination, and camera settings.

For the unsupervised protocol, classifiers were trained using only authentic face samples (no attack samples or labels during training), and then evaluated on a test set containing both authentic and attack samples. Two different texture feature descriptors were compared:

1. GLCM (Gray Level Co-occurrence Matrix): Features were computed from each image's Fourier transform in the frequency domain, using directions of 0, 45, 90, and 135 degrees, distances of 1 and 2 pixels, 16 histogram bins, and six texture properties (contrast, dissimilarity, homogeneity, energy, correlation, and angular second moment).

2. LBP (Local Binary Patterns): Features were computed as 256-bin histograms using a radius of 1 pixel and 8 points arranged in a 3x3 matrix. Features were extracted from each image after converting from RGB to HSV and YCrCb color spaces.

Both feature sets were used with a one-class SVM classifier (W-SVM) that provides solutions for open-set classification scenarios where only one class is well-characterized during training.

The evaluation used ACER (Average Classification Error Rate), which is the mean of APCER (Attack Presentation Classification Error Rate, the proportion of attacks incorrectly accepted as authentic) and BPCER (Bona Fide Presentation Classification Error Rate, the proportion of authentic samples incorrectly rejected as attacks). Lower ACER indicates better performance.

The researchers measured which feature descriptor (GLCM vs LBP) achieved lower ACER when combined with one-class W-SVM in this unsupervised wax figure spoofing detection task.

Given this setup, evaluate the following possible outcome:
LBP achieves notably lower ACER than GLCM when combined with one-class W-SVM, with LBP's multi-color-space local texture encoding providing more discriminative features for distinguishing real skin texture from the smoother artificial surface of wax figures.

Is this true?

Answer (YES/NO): YES